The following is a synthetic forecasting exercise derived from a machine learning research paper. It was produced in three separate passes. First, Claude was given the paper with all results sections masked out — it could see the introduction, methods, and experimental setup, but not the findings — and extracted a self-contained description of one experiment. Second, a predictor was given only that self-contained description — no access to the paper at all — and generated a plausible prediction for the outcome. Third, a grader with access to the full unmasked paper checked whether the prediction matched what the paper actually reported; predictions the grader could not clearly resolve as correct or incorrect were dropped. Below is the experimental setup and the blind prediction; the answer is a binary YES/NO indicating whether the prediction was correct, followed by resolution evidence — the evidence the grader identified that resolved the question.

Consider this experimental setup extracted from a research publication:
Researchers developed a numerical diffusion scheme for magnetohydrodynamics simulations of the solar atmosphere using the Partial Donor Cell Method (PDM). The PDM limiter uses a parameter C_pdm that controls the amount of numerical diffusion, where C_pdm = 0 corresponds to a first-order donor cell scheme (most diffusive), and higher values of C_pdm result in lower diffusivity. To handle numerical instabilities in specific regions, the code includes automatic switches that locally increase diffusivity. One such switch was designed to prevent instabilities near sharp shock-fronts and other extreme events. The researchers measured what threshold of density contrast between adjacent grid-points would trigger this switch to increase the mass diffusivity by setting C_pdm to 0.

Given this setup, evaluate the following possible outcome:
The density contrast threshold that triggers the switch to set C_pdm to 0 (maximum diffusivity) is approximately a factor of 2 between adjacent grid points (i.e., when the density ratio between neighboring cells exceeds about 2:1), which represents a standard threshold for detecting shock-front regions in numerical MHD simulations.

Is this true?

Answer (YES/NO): NO